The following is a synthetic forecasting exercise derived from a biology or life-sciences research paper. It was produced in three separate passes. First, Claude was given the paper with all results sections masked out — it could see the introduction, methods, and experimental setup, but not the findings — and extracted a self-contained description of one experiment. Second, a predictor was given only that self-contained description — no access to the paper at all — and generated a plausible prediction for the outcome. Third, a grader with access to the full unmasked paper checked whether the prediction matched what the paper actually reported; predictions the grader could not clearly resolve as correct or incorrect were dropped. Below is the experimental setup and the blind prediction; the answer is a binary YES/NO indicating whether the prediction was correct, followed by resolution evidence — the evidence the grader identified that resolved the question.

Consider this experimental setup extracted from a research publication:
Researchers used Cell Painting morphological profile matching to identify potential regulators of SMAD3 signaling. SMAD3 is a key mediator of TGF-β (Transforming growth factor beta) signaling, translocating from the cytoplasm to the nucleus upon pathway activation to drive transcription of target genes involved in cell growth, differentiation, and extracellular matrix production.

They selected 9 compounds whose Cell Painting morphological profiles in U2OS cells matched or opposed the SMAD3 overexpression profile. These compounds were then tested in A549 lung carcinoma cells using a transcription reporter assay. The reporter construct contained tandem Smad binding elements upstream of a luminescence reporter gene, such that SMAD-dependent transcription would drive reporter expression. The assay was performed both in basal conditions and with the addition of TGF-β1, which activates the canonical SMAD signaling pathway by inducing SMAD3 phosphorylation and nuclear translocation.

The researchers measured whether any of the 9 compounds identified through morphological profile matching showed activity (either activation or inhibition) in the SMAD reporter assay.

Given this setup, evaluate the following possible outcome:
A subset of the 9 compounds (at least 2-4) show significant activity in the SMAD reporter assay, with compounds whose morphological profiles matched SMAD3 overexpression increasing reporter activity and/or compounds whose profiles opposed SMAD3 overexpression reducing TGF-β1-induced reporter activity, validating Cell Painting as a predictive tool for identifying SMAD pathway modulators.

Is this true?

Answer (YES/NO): NO